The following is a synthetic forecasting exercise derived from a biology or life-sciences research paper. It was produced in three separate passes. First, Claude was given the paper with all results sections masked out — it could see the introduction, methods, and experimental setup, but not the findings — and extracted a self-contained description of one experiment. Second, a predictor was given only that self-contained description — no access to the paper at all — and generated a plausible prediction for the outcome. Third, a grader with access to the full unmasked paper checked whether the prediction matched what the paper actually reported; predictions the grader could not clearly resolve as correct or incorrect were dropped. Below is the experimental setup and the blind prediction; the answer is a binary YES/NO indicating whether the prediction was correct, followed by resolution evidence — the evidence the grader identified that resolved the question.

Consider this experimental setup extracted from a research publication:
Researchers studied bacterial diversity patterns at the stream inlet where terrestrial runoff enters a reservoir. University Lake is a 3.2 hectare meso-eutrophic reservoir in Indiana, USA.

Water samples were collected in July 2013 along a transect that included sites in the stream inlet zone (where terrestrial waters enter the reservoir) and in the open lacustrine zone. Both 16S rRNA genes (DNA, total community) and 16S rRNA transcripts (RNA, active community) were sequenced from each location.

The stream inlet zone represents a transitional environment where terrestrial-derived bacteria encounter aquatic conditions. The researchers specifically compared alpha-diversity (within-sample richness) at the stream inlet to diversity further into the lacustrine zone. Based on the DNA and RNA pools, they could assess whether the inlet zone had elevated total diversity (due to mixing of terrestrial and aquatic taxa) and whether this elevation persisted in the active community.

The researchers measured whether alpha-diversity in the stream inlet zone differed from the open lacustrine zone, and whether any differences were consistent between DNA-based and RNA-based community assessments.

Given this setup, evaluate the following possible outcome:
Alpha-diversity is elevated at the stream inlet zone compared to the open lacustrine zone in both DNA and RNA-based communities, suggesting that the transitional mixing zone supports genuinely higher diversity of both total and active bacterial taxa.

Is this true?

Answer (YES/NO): NO